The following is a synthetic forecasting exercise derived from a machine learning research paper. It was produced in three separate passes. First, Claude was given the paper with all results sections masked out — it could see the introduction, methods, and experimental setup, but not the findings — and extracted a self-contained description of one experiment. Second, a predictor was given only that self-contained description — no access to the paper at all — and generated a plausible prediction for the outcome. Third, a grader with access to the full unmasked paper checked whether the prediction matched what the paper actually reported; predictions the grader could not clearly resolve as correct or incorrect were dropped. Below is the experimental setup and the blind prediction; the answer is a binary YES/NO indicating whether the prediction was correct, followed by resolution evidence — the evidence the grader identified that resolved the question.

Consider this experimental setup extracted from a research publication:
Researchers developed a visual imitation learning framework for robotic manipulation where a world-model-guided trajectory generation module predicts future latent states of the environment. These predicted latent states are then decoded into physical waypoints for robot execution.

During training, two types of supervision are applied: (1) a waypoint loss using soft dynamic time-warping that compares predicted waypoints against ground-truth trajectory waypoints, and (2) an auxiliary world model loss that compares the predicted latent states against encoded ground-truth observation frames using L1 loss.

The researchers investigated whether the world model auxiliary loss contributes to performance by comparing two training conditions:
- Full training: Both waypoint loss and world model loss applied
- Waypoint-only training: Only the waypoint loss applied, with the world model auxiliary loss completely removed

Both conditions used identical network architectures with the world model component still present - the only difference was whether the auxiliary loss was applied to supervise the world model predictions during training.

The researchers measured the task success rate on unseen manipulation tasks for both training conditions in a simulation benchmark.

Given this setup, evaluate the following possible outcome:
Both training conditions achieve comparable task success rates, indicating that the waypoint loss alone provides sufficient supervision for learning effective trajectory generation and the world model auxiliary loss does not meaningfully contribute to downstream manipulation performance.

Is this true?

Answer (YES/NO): NO